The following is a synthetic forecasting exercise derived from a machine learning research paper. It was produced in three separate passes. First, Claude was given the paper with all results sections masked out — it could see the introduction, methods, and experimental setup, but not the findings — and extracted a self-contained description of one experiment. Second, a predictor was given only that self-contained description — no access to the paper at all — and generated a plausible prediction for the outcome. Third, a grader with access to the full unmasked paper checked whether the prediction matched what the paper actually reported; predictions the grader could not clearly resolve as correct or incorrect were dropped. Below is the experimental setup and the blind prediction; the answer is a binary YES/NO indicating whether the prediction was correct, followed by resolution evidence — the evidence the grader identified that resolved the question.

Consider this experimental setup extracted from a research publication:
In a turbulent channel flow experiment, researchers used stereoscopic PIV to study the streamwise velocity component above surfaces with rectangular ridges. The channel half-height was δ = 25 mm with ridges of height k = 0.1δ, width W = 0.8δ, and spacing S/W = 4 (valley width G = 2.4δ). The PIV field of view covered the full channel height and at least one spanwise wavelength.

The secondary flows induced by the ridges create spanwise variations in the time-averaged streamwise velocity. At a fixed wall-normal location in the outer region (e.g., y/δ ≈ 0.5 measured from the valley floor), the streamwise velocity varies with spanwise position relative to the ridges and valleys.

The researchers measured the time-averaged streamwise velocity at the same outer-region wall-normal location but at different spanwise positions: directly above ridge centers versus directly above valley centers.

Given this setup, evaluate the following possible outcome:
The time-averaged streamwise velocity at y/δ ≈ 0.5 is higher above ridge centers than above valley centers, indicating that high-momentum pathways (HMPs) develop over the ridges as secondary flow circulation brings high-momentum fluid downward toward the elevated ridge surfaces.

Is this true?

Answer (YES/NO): YES